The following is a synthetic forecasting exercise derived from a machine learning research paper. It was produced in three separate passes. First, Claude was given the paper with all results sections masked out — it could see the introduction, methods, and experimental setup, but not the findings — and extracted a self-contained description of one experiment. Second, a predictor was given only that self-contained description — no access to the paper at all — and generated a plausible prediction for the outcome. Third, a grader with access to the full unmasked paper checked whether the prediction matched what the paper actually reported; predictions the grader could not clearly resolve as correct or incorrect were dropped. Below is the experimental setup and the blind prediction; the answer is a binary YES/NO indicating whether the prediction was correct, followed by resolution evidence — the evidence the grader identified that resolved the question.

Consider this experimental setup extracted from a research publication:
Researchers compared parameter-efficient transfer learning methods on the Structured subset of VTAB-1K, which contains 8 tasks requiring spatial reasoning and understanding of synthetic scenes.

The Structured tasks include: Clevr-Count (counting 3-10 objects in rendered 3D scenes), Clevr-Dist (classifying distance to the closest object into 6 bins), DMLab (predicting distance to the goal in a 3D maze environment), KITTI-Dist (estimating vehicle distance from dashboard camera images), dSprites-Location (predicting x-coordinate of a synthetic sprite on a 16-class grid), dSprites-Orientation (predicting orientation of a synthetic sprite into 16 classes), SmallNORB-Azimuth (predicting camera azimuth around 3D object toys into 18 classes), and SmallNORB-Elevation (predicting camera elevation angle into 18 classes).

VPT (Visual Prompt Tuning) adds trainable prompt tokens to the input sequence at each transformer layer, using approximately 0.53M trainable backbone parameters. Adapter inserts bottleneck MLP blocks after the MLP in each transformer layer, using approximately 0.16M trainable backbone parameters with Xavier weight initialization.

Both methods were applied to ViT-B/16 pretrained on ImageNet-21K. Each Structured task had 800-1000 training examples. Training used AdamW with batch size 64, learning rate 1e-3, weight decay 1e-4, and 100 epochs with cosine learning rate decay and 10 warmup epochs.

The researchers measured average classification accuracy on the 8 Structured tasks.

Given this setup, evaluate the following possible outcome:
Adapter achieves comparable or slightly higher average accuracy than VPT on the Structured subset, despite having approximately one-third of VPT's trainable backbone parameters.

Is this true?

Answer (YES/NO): YES